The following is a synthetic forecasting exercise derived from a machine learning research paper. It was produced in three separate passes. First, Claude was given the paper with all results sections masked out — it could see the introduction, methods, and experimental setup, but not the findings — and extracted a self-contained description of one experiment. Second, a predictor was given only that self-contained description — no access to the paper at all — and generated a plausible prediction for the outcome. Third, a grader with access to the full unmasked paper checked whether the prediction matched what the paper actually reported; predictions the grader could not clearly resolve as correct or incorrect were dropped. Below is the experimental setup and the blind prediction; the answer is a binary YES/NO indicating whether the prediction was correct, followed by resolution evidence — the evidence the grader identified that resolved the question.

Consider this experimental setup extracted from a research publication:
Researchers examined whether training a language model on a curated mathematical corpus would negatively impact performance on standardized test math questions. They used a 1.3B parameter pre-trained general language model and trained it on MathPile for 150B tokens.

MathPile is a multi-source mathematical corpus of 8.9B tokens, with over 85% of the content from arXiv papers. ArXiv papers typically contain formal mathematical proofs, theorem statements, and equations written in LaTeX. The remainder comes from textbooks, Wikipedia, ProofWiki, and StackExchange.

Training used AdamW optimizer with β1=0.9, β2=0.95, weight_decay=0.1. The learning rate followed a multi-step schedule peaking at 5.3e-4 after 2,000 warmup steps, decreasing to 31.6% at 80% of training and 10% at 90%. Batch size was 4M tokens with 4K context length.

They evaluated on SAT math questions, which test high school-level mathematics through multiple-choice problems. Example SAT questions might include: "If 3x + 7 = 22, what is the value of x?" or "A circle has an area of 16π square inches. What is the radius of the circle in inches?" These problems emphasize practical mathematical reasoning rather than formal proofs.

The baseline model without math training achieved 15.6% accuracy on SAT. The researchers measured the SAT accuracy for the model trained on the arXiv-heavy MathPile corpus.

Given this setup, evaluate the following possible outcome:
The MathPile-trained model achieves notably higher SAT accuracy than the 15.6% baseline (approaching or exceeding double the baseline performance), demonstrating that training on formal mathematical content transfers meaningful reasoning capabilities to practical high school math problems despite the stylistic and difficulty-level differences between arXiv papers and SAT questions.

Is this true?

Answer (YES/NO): NO